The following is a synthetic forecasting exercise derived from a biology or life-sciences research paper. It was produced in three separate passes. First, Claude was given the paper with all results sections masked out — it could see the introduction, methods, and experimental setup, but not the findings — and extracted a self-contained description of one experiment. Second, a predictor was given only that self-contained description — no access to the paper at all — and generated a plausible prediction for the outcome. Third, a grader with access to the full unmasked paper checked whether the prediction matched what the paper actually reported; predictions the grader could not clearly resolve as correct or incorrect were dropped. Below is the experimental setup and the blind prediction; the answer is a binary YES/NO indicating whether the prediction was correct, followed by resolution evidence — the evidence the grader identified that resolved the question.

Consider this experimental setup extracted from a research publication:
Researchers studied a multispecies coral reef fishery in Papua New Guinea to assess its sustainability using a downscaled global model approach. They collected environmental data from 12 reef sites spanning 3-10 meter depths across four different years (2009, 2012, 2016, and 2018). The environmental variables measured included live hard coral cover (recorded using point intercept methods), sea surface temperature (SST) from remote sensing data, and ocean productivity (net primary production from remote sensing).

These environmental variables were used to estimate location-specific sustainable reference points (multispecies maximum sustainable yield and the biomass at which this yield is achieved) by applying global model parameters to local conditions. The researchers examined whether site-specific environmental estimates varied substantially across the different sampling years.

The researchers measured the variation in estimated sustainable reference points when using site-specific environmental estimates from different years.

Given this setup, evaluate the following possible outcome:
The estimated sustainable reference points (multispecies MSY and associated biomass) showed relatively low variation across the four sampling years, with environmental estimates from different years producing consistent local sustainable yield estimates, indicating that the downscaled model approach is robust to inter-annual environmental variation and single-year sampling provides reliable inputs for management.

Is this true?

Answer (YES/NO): YES